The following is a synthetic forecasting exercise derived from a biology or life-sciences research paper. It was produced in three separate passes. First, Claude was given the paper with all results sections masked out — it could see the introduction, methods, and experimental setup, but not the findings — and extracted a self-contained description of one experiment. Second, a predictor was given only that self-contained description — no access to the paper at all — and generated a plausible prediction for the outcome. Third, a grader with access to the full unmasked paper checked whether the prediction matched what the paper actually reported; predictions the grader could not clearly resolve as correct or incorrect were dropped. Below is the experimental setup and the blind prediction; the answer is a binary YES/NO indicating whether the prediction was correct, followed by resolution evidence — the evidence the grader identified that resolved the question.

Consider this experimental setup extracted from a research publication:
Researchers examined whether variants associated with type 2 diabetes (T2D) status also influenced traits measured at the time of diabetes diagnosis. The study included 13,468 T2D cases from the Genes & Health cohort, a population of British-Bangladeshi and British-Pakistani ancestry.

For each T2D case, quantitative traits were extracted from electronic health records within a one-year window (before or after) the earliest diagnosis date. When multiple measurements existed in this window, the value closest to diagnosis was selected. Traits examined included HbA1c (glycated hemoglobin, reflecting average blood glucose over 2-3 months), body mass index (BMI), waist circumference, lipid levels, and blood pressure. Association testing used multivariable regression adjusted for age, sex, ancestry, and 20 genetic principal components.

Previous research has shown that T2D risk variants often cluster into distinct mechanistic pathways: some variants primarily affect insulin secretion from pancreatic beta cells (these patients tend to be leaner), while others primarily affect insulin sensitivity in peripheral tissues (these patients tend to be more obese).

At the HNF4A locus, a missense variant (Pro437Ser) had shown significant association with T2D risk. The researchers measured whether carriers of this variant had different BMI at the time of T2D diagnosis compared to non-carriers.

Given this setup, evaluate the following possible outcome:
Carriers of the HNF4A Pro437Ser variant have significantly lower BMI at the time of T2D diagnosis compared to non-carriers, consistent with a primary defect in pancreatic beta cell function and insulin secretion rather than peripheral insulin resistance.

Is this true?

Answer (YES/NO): NO